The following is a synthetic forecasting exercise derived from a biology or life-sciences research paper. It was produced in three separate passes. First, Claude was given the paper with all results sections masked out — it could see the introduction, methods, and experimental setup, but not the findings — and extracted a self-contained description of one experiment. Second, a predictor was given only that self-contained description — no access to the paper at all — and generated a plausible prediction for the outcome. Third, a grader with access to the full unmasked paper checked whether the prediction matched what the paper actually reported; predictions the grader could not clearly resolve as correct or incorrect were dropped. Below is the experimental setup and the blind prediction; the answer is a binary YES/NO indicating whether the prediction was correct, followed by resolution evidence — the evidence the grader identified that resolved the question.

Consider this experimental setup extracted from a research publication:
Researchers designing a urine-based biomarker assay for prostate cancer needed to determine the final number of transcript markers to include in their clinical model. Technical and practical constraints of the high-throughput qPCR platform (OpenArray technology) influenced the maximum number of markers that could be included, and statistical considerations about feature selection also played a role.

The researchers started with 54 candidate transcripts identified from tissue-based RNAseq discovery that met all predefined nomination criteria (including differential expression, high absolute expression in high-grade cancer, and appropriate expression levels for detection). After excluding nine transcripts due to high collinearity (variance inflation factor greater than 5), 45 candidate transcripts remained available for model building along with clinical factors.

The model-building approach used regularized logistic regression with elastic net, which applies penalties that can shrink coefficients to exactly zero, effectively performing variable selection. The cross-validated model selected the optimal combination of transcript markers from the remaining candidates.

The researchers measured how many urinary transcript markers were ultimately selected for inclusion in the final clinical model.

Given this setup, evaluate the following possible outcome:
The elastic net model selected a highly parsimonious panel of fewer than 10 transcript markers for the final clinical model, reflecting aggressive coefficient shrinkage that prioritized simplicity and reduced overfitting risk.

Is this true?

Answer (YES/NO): NO